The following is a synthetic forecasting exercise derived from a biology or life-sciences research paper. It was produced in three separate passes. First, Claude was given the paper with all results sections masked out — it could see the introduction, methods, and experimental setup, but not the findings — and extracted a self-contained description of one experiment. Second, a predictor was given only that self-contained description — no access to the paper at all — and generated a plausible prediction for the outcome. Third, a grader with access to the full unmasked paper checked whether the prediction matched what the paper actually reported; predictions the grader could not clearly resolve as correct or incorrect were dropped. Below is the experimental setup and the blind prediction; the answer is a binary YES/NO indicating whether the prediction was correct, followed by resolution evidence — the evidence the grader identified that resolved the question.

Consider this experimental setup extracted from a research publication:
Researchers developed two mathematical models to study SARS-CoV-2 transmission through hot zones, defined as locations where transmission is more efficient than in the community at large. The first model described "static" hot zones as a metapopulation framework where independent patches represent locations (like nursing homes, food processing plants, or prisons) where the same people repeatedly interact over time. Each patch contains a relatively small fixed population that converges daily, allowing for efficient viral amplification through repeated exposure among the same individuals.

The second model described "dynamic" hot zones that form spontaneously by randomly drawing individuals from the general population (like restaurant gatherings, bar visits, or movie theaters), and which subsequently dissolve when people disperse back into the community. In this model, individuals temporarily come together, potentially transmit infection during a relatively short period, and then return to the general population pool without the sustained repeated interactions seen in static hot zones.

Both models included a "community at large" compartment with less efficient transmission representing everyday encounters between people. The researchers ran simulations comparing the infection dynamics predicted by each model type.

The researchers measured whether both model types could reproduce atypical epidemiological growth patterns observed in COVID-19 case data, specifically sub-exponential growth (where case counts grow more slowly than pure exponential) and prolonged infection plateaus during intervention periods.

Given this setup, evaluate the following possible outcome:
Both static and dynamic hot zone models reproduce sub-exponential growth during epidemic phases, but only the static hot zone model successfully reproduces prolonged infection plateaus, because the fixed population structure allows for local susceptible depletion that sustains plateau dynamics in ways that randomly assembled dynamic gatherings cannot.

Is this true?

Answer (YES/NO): NO